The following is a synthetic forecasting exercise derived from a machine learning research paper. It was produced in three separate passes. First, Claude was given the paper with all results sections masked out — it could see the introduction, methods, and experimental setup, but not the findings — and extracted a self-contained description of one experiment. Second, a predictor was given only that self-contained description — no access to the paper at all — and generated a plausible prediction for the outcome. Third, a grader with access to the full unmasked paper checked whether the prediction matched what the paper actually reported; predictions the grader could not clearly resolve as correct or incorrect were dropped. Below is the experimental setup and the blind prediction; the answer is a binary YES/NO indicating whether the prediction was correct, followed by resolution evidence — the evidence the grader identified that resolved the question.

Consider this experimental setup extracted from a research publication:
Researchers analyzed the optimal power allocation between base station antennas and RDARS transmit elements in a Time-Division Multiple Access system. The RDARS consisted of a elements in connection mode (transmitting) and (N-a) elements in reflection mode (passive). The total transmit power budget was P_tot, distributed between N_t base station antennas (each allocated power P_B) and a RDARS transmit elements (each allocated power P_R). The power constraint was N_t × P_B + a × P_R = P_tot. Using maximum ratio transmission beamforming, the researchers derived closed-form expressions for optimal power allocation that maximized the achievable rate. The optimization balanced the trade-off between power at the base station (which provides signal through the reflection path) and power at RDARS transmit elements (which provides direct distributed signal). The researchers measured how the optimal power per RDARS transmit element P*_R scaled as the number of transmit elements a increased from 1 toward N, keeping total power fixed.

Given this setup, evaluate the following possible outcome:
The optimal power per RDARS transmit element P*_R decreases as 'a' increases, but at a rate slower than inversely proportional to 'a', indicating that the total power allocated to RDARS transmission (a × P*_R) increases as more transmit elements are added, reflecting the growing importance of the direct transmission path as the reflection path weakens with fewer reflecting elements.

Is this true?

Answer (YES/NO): YES